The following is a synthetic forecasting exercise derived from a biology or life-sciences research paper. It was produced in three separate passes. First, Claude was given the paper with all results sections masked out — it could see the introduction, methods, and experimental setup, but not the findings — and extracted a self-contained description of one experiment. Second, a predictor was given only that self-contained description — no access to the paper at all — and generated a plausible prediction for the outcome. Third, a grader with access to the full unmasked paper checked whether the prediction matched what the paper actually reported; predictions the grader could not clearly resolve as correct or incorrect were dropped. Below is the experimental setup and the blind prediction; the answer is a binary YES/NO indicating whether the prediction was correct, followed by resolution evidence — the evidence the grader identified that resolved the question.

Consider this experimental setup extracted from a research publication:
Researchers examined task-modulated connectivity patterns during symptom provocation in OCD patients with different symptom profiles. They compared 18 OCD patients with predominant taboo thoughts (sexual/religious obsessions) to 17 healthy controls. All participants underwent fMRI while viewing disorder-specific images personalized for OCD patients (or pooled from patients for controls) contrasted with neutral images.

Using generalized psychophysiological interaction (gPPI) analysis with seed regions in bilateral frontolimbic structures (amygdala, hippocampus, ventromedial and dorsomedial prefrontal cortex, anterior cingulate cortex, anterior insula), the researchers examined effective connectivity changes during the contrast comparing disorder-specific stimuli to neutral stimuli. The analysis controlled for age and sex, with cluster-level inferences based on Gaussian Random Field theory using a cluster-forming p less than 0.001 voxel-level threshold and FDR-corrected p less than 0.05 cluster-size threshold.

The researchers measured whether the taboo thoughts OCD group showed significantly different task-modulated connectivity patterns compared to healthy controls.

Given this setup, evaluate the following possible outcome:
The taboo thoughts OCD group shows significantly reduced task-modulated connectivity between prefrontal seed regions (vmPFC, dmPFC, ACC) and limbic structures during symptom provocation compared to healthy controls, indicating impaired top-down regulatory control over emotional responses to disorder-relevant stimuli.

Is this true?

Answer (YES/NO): NO